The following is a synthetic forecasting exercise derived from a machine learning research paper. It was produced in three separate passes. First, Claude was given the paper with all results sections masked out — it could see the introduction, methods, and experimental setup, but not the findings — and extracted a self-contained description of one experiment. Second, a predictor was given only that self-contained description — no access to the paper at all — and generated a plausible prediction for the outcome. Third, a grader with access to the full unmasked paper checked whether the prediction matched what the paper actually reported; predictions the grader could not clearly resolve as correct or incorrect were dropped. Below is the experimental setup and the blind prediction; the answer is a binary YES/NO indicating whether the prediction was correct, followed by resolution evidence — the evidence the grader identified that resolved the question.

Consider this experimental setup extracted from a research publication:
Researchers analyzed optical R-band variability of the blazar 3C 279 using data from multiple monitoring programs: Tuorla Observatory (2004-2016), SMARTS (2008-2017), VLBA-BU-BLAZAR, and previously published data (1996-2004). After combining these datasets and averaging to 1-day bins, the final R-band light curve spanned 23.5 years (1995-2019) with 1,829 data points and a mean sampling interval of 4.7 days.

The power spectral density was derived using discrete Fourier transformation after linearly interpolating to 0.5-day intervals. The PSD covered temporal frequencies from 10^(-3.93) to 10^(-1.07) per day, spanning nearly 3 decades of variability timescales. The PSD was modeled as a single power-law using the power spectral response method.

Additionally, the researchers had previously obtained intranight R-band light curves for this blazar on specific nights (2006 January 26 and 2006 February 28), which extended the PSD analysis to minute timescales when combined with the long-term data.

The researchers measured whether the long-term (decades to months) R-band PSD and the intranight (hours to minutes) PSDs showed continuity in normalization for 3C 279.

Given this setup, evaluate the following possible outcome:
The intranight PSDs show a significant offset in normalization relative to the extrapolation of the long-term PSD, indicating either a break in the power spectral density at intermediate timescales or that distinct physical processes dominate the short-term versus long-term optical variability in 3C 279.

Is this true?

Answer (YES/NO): NO